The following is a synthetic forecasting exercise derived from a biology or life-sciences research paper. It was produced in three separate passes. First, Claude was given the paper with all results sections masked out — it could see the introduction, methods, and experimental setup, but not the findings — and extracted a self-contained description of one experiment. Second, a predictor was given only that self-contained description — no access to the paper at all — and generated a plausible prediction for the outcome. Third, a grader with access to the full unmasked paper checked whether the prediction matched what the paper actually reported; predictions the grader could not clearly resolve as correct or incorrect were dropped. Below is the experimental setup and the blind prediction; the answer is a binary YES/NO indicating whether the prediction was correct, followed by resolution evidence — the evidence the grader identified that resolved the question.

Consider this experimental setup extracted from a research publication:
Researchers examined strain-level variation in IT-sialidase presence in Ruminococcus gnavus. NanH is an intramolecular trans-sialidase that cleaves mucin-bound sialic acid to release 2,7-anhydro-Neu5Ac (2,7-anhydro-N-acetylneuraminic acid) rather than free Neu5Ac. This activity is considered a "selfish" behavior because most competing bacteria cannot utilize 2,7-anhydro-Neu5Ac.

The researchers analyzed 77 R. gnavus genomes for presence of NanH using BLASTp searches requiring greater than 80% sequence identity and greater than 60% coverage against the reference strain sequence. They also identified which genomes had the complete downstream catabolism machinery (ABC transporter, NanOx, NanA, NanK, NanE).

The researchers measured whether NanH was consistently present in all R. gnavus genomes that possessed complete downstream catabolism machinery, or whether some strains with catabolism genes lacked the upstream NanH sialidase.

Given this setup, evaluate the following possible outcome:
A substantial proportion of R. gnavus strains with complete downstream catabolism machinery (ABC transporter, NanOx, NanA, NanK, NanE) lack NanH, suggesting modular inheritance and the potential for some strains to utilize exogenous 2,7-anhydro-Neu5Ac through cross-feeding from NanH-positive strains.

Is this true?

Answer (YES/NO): NO